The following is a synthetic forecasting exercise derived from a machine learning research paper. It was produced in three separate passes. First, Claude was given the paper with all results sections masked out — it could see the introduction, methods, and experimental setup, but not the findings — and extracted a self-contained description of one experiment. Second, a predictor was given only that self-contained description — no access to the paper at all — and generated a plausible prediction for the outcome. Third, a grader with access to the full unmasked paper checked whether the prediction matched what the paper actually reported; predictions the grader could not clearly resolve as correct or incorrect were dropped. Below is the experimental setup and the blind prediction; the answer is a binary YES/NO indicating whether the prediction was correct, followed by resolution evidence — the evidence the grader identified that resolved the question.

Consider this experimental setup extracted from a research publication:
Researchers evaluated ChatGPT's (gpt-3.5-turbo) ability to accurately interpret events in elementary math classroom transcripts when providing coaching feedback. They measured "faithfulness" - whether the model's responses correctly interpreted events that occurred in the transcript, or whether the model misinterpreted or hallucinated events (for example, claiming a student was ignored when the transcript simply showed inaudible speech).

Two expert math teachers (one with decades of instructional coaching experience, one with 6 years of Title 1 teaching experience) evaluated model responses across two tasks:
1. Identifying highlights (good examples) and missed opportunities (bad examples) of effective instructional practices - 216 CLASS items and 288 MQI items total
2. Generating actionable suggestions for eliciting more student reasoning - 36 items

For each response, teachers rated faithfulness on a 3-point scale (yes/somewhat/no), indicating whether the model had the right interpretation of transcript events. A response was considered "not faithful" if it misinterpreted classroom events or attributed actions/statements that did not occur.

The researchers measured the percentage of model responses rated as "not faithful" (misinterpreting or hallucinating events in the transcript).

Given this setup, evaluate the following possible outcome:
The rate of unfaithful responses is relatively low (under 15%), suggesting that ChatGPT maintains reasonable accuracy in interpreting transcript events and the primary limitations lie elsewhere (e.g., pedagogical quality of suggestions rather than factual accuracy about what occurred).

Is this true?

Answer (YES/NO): NO